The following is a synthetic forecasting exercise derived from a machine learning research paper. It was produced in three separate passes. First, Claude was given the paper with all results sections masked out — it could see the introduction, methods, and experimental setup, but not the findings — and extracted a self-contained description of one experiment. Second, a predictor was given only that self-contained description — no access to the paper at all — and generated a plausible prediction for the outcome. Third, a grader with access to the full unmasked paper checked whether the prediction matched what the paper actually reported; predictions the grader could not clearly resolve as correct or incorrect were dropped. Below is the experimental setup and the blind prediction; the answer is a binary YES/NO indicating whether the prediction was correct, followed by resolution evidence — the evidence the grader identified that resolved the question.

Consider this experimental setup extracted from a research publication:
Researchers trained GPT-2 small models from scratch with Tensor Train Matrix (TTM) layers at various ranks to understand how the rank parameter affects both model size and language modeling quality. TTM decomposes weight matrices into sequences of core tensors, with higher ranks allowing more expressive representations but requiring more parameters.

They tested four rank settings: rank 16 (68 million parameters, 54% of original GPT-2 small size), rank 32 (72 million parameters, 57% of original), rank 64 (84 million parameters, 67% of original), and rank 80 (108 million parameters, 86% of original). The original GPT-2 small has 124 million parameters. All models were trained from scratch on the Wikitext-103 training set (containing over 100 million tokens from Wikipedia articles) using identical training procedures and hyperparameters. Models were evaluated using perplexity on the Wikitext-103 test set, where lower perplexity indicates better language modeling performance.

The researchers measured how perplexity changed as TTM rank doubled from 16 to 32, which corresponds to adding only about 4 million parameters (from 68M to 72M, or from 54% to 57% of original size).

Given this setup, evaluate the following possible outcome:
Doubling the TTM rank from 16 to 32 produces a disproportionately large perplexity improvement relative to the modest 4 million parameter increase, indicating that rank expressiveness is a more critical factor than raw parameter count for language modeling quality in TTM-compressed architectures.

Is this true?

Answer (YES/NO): NO